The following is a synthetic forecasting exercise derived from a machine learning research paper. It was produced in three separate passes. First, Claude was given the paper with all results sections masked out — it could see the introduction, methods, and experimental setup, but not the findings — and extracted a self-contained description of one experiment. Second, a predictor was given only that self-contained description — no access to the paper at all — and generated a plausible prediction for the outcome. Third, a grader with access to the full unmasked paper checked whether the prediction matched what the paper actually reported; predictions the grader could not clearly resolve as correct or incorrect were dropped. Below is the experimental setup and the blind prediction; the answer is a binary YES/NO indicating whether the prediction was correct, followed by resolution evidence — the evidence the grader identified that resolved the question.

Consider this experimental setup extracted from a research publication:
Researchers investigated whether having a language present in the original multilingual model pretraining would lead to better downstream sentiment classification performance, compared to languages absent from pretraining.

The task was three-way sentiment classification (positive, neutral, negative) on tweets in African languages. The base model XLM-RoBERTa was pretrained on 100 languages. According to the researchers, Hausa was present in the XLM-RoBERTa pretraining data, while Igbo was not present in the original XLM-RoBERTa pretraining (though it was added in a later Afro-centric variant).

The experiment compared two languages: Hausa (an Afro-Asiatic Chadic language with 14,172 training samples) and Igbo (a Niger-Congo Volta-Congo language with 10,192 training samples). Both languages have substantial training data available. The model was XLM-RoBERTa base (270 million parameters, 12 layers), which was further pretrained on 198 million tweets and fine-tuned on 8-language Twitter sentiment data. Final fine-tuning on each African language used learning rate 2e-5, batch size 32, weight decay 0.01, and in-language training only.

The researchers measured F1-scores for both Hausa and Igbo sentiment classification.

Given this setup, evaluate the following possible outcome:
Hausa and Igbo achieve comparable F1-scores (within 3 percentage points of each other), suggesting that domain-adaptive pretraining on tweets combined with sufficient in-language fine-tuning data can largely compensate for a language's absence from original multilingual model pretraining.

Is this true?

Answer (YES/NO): YES